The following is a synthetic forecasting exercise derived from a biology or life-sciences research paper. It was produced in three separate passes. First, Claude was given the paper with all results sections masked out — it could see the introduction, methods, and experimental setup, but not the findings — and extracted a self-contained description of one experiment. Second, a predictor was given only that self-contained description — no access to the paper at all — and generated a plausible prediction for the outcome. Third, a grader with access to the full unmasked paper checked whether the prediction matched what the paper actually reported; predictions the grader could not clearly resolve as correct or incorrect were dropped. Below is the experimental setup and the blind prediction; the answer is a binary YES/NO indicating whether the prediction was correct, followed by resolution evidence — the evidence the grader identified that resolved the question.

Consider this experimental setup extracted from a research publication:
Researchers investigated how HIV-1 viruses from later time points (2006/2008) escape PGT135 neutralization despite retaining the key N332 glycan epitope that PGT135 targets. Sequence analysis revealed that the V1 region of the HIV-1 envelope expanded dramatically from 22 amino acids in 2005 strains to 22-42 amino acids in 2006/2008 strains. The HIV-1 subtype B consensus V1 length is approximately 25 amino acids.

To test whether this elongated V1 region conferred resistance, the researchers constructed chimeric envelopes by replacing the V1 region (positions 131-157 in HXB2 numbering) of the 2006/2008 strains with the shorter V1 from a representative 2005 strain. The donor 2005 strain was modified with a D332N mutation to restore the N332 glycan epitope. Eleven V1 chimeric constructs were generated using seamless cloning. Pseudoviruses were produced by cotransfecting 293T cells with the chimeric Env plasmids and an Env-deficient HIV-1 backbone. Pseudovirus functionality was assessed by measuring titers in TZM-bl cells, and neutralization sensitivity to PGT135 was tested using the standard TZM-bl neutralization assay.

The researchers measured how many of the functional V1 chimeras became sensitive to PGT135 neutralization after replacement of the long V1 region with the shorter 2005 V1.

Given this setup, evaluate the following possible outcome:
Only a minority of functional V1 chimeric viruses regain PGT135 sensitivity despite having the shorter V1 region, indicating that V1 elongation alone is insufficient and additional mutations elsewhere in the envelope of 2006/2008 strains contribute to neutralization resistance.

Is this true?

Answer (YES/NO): NO